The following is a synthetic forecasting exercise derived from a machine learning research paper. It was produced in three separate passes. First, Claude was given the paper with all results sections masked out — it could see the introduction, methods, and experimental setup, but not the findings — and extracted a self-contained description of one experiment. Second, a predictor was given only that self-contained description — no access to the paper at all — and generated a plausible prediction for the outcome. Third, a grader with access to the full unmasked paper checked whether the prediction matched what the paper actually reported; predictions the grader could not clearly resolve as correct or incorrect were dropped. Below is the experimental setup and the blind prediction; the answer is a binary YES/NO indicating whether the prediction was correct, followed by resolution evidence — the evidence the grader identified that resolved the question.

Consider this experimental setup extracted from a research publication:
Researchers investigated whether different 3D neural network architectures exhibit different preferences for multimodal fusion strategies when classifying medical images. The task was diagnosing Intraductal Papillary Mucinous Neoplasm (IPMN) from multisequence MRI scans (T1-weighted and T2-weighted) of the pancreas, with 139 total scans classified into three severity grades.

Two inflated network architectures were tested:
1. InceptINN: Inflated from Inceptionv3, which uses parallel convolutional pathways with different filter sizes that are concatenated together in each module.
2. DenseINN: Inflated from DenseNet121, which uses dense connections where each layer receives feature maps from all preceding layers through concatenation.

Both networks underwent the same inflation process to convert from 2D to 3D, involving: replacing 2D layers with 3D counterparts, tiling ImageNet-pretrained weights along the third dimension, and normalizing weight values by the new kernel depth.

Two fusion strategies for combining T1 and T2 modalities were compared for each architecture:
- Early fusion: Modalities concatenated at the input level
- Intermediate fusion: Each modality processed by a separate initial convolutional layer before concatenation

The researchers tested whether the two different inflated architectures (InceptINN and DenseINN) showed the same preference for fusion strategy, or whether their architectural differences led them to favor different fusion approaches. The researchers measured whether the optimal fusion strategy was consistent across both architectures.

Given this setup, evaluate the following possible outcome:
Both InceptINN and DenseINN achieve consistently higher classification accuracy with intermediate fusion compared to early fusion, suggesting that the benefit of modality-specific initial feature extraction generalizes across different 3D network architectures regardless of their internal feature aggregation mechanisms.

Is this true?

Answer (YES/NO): NO